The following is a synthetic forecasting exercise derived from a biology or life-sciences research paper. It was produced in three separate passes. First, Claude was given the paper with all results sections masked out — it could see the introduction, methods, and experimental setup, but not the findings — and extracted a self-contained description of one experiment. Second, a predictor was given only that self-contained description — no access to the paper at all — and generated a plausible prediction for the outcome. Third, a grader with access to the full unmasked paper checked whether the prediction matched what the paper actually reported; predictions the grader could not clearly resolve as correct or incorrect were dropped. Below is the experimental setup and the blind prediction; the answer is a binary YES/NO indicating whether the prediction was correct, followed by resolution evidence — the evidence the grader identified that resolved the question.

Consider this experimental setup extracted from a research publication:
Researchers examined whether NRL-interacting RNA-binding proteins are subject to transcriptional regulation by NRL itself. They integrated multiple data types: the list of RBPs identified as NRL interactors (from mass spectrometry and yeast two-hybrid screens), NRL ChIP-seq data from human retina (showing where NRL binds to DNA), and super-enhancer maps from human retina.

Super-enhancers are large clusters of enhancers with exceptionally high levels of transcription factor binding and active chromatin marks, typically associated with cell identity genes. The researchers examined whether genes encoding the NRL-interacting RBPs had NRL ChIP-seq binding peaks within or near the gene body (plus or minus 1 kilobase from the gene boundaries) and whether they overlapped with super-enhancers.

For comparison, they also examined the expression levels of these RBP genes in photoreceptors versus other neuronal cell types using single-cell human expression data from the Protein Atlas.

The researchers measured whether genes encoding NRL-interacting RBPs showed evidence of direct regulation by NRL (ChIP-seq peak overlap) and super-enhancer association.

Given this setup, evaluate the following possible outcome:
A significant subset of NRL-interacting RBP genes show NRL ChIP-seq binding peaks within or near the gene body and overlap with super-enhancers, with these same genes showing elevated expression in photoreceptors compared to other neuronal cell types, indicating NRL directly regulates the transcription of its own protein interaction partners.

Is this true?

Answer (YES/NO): NO